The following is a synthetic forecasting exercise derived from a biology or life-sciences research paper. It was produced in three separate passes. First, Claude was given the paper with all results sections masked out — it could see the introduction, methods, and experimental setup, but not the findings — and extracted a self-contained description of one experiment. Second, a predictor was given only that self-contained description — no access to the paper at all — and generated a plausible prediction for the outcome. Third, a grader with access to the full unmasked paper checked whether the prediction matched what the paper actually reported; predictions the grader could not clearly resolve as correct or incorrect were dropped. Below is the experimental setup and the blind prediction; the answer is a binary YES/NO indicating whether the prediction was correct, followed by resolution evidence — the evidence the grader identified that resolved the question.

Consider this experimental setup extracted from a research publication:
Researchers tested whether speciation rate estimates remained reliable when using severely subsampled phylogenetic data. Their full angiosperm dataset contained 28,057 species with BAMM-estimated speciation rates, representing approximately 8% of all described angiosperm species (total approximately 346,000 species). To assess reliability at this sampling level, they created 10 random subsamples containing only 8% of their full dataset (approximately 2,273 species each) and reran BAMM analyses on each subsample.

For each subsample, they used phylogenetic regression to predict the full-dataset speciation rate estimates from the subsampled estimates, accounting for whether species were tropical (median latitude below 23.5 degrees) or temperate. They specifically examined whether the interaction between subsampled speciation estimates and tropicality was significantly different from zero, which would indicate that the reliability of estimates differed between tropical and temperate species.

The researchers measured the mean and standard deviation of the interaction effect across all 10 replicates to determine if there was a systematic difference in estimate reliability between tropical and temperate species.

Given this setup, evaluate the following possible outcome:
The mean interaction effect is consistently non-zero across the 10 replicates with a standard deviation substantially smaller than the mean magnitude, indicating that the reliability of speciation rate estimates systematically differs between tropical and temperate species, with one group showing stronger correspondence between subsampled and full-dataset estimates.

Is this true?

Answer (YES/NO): NO